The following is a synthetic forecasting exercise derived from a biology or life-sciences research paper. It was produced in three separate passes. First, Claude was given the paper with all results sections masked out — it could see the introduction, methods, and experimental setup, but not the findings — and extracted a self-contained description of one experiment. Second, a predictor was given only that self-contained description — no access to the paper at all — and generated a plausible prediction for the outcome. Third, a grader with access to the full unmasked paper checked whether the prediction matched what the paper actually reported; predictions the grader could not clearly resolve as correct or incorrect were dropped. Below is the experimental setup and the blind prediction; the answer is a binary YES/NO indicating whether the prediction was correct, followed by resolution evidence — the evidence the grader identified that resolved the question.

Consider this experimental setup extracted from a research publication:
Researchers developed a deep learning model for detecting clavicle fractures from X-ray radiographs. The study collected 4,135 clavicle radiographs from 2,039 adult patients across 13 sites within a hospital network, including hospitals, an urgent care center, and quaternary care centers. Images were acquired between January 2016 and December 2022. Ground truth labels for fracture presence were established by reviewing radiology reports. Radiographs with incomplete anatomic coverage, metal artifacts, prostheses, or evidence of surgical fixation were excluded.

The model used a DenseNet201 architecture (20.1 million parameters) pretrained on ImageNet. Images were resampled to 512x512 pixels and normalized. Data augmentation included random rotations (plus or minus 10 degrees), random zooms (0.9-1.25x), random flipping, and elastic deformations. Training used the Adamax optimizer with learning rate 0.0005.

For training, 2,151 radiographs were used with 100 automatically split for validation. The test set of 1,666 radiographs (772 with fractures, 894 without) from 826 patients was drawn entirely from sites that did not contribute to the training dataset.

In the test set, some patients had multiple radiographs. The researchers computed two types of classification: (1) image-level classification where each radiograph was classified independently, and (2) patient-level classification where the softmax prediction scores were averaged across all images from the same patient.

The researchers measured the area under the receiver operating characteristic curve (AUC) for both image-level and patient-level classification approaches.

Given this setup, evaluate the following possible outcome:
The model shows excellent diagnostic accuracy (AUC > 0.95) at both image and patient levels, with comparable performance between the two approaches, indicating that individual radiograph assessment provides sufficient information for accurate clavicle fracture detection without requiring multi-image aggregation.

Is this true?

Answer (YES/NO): NO